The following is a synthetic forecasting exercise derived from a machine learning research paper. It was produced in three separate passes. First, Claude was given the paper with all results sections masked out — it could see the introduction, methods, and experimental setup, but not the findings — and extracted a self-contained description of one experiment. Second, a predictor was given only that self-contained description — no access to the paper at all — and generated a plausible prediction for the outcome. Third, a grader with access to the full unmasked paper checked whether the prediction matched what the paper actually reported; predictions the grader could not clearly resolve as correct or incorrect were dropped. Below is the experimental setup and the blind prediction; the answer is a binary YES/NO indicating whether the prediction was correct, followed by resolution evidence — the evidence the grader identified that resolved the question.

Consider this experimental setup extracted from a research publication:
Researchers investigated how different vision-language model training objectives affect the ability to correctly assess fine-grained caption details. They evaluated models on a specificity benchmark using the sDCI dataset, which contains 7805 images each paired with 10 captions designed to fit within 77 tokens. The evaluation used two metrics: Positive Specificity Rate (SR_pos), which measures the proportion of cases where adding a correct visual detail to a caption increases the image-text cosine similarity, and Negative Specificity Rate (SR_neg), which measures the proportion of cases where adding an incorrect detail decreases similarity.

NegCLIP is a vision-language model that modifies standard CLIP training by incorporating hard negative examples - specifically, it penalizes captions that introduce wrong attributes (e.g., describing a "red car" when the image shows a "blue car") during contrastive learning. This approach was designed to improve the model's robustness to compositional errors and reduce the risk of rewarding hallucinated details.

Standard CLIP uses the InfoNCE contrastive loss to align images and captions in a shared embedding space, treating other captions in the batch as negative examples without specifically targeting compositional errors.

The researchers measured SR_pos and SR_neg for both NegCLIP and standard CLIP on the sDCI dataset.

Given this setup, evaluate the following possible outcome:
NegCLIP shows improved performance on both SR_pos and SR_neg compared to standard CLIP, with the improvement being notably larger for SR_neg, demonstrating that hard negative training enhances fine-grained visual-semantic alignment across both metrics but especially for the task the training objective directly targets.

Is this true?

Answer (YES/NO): NO